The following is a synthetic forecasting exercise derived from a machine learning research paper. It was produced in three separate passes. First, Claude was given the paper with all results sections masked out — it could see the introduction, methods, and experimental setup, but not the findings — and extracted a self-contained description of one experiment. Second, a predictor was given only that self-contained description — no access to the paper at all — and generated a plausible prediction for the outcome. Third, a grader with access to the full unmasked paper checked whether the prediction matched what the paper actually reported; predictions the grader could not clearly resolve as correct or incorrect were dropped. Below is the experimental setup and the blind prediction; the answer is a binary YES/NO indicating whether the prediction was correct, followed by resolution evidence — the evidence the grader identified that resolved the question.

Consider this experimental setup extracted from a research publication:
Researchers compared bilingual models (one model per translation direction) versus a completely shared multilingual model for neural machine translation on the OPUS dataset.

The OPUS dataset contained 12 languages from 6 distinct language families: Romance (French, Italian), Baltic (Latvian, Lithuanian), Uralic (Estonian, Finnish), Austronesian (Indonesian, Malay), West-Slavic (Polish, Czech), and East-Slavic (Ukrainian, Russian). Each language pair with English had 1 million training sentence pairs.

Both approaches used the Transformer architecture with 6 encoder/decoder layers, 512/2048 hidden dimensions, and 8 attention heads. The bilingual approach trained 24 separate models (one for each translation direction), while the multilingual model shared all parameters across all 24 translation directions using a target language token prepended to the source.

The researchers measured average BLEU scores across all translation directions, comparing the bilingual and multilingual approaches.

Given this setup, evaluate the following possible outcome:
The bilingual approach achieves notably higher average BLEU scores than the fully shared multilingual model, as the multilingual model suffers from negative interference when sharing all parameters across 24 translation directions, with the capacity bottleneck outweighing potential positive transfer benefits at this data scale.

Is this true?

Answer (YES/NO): NO